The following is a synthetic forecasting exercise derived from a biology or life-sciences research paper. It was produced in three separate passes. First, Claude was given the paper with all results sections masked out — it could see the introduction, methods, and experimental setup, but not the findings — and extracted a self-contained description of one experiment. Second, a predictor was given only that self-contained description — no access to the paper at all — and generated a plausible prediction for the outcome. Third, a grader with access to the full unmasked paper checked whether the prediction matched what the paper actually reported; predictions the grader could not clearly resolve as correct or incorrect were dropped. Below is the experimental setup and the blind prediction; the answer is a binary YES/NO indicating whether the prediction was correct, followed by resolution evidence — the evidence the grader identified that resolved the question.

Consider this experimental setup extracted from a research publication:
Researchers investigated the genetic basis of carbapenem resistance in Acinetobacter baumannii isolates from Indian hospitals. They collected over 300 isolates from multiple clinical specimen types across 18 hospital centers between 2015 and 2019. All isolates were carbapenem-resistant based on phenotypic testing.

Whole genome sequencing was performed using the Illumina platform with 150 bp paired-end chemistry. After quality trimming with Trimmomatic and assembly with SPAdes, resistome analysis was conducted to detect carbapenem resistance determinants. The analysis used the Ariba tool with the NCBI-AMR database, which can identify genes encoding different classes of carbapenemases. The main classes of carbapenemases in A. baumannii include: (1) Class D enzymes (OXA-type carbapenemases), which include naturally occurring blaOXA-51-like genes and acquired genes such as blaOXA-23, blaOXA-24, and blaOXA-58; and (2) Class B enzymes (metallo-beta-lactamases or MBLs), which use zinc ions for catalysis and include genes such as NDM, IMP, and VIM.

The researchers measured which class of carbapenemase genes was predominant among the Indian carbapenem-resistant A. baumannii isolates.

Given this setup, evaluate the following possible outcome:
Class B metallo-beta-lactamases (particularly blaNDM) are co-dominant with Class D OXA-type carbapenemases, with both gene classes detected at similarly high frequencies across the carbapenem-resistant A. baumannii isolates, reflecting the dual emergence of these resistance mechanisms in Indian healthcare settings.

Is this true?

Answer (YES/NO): NO